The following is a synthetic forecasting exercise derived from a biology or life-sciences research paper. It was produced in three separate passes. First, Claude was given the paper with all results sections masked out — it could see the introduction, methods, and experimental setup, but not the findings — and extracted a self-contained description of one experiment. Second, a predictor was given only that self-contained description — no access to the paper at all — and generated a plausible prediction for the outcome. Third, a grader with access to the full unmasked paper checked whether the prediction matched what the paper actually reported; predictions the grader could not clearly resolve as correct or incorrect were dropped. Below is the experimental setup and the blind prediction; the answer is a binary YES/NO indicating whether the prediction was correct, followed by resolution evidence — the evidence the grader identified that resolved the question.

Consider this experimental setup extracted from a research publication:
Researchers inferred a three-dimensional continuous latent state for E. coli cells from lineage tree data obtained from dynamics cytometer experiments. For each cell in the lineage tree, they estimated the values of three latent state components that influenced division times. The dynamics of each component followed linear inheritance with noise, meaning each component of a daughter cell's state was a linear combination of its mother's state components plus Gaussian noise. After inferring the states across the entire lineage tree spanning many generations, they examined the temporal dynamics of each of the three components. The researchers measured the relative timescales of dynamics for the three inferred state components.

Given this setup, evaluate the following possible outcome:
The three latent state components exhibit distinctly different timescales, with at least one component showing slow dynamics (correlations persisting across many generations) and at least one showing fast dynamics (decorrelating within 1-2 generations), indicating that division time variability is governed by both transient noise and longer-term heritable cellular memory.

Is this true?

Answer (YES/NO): YES